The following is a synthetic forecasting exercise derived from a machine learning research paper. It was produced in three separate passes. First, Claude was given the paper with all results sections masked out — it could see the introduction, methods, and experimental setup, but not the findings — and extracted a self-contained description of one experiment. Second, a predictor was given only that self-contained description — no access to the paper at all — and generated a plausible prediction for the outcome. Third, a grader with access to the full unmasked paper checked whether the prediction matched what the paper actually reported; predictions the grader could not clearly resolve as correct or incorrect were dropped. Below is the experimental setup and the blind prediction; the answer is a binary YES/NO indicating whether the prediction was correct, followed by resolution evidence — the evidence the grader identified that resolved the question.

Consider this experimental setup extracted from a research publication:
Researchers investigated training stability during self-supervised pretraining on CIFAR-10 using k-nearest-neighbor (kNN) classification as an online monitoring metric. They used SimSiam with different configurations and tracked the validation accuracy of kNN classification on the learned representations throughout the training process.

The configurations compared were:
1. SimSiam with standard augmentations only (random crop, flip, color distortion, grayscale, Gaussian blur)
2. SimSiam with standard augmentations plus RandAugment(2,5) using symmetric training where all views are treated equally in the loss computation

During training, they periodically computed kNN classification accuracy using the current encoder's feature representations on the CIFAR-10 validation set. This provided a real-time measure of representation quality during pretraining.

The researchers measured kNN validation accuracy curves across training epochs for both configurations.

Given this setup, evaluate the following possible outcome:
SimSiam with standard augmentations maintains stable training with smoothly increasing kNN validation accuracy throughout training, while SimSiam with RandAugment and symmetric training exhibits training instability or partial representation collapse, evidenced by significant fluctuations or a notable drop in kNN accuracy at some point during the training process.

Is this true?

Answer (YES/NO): YES